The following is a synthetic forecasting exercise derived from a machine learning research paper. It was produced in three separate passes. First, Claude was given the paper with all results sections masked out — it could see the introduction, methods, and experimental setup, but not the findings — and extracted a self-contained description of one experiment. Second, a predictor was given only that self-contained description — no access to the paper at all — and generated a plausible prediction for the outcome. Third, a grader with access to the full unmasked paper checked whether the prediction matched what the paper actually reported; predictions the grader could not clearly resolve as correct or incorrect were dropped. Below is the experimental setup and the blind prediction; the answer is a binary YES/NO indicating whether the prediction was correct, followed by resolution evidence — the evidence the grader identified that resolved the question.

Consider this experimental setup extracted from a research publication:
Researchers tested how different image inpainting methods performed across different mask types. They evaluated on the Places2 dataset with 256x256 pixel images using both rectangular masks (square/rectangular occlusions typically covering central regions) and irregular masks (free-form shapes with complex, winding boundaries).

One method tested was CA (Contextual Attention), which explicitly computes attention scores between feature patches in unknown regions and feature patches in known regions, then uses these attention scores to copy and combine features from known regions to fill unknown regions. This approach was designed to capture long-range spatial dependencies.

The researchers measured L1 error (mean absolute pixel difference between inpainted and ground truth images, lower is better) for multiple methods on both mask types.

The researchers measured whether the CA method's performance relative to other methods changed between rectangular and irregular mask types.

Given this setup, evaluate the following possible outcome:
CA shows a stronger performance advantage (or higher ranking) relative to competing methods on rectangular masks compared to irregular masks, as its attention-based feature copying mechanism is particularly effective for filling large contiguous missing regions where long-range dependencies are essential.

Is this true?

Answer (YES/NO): YES